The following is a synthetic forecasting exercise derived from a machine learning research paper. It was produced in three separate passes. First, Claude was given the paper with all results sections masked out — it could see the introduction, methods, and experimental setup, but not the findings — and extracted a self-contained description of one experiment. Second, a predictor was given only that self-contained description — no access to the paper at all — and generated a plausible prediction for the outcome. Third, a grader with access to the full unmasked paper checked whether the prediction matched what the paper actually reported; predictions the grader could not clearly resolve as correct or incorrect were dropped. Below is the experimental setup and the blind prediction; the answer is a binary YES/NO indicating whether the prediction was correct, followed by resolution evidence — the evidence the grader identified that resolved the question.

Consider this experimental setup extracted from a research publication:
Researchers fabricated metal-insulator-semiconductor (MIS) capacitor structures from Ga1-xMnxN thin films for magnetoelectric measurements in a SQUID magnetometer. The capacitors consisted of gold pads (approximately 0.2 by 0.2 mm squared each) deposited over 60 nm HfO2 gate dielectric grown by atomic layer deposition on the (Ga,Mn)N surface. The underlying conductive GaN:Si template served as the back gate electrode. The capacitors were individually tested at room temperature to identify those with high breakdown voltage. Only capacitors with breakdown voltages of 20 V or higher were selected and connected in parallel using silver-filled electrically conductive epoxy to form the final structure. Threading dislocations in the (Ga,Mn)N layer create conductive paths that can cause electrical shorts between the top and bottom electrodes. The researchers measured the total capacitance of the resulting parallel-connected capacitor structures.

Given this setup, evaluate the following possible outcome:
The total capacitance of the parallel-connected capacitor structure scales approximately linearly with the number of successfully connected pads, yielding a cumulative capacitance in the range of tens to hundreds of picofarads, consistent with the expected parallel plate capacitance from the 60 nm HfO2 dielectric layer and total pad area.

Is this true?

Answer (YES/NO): NO